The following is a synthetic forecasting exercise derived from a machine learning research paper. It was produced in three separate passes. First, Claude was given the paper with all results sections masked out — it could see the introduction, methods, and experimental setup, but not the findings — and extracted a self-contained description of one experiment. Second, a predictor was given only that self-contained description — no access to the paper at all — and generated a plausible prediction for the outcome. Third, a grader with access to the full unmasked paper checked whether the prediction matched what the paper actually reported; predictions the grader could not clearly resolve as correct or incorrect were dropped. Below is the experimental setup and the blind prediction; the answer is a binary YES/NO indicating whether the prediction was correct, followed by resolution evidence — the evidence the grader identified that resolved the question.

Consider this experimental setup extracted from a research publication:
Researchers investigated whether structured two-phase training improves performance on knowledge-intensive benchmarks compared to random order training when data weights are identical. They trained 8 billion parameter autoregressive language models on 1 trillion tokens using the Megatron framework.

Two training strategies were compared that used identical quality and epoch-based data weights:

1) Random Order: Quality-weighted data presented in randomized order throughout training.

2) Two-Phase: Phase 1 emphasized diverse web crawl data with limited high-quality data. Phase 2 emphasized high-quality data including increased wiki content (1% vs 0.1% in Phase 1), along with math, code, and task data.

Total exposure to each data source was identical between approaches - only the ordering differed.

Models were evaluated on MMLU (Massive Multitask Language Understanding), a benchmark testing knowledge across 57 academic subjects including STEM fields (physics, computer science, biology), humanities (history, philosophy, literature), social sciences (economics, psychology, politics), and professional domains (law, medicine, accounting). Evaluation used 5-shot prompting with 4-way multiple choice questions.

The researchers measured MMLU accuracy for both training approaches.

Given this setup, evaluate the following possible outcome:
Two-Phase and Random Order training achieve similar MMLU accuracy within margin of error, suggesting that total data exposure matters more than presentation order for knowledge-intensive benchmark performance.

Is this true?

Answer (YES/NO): YES